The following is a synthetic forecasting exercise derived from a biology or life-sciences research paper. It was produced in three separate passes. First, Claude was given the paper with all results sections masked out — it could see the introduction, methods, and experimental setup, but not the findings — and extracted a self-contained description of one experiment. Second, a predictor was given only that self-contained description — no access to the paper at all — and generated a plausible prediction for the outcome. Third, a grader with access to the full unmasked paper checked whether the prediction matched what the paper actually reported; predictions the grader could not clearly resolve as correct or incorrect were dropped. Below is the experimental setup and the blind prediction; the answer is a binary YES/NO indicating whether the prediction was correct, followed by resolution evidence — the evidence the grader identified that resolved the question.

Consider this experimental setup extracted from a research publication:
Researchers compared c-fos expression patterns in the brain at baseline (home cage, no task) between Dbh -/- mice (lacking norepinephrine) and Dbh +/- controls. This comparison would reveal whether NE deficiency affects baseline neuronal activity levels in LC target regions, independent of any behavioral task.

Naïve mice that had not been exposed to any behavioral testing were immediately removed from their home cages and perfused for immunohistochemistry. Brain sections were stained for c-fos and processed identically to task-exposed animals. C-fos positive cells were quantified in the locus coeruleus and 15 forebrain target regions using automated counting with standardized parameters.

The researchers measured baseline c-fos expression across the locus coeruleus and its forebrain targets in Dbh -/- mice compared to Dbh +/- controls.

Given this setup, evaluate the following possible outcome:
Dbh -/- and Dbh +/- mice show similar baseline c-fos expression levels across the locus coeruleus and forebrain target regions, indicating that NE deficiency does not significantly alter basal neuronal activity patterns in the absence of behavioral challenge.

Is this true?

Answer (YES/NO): YES